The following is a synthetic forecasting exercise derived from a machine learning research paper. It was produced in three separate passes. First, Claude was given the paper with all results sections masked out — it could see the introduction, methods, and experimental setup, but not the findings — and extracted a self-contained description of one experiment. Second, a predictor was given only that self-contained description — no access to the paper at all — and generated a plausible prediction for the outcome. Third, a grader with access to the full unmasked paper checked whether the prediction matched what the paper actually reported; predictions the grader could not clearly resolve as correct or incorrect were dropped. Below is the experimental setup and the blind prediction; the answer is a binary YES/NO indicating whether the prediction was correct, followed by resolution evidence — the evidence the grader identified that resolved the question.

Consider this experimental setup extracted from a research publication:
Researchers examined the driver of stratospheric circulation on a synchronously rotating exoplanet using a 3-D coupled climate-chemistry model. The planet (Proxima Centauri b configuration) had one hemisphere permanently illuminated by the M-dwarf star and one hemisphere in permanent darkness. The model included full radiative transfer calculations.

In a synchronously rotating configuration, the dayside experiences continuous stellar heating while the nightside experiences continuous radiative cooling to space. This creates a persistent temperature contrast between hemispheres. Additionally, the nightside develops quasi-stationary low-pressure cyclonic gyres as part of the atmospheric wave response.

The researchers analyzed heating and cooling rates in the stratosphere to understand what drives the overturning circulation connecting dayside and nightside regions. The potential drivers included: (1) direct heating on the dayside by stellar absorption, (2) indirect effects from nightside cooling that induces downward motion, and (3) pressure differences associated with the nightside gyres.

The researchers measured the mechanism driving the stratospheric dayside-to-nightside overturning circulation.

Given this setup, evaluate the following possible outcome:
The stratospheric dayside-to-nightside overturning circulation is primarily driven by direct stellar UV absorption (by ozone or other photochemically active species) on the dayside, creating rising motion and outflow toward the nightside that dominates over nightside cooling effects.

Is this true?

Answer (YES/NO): NO